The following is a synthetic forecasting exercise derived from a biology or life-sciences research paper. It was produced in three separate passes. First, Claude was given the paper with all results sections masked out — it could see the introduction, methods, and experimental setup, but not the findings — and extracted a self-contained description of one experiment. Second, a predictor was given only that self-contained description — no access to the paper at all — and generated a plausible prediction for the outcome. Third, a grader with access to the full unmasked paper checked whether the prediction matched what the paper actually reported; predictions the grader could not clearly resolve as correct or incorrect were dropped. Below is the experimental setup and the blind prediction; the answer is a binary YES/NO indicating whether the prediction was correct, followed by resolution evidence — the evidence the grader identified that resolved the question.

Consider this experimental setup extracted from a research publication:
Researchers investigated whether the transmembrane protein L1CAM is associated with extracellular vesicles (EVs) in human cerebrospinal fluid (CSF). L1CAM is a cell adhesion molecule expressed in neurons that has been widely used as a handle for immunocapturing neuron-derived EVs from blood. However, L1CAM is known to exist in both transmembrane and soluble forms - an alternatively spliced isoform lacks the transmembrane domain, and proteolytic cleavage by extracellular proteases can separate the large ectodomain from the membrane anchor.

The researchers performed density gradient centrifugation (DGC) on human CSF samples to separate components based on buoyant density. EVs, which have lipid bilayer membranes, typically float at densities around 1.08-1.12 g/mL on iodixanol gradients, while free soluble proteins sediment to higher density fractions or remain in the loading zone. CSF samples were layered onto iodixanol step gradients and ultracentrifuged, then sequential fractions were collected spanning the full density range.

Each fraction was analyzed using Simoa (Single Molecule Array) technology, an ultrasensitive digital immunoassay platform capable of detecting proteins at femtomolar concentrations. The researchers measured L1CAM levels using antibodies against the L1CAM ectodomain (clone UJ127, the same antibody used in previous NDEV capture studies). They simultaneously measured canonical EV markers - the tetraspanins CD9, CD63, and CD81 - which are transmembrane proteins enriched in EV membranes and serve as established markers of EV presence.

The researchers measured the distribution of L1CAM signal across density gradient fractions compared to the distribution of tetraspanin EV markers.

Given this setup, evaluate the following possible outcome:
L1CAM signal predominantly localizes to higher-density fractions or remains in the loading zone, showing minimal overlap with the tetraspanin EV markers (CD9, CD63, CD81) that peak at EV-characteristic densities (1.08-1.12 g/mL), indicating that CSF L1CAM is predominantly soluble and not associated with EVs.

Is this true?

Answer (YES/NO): YES